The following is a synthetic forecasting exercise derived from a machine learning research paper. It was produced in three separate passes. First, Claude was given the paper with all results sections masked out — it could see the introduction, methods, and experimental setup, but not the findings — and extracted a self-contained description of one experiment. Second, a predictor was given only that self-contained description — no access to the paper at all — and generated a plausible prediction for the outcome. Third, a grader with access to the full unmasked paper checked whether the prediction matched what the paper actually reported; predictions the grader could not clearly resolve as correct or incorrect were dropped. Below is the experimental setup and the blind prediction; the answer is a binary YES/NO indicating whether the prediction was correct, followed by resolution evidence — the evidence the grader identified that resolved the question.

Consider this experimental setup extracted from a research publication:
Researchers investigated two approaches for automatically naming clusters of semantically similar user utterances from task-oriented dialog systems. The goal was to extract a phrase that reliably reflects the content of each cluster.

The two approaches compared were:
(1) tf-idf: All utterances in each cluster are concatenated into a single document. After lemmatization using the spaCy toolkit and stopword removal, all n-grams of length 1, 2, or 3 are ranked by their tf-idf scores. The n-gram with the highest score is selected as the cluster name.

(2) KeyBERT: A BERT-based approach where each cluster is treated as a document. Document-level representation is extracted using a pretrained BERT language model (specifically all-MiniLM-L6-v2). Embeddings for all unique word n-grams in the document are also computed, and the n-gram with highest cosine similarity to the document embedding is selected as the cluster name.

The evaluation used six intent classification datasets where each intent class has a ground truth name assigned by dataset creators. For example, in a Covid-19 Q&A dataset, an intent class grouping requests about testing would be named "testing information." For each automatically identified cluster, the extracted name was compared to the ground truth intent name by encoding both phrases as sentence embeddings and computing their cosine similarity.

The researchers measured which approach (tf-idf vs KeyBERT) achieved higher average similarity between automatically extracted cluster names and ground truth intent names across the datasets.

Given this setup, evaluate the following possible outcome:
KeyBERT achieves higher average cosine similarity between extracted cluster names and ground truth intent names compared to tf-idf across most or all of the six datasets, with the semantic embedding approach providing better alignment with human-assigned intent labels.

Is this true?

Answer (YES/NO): NO